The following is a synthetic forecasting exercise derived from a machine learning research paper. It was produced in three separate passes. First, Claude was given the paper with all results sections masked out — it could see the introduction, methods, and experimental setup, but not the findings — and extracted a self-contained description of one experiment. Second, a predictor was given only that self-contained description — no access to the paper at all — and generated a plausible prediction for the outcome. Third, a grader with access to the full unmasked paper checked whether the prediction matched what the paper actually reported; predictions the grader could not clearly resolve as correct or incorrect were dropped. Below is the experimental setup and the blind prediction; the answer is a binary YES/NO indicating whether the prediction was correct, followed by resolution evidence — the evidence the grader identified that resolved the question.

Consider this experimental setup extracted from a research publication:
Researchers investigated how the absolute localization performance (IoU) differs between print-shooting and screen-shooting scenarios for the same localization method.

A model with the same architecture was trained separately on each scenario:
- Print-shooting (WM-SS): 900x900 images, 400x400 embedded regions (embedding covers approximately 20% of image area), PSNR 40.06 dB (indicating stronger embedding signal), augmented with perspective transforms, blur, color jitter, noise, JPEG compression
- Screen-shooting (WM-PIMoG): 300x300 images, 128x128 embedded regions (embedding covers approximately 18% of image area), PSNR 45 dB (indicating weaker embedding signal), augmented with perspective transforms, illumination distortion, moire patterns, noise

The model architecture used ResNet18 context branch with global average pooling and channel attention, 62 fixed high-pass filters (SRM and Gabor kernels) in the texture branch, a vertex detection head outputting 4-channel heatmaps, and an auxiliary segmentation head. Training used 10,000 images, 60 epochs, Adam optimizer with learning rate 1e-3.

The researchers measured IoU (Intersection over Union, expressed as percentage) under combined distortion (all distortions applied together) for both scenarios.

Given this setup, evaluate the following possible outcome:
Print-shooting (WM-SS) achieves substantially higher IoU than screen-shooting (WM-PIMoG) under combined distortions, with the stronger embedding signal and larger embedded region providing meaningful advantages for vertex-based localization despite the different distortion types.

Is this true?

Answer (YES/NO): NO